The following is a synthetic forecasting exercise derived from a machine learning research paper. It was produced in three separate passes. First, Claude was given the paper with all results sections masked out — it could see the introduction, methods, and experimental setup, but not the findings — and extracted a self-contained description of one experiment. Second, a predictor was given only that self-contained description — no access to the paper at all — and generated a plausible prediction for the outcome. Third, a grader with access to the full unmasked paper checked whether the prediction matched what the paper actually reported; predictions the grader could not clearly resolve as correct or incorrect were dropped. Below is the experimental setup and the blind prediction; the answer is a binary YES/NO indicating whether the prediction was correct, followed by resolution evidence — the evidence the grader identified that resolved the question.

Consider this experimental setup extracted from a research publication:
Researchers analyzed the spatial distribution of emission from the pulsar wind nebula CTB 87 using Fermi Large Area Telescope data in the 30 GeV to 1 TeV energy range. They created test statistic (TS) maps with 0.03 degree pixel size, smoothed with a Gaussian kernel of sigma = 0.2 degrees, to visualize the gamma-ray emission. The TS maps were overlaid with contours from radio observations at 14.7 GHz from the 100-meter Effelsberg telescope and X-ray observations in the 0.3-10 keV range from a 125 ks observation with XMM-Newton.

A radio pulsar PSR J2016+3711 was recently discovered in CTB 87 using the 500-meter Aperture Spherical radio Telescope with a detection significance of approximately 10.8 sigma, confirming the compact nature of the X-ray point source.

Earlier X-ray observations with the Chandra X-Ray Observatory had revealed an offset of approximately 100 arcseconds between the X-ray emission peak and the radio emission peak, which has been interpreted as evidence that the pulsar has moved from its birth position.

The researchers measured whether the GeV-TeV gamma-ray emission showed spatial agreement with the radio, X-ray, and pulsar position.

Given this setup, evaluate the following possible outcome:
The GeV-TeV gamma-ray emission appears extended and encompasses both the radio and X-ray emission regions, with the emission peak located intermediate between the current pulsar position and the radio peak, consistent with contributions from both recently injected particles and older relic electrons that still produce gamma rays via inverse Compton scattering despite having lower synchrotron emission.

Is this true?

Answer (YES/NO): NO